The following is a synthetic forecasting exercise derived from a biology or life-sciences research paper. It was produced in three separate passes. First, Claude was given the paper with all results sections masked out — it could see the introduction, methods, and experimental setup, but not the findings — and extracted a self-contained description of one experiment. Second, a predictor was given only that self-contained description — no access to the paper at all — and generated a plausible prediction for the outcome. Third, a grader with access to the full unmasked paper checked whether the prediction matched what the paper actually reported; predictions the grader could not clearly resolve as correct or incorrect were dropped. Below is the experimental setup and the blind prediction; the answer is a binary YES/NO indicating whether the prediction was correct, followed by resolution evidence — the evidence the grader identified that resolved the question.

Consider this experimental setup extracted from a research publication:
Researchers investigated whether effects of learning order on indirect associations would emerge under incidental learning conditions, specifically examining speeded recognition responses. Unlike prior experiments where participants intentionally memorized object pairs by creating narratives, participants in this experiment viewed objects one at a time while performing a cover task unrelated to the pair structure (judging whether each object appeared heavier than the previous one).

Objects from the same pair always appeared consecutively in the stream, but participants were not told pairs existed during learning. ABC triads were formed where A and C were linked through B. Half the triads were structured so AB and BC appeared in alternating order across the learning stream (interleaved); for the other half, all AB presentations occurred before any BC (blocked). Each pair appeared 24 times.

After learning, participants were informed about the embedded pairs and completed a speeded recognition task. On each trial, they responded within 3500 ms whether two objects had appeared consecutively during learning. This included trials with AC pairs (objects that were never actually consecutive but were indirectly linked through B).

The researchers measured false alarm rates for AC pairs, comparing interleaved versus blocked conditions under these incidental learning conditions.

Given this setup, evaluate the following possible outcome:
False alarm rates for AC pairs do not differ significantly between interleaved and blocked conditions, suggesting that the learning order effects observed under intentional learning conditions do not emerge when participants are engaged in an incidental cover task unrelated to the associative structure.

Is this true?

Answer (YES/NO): NO